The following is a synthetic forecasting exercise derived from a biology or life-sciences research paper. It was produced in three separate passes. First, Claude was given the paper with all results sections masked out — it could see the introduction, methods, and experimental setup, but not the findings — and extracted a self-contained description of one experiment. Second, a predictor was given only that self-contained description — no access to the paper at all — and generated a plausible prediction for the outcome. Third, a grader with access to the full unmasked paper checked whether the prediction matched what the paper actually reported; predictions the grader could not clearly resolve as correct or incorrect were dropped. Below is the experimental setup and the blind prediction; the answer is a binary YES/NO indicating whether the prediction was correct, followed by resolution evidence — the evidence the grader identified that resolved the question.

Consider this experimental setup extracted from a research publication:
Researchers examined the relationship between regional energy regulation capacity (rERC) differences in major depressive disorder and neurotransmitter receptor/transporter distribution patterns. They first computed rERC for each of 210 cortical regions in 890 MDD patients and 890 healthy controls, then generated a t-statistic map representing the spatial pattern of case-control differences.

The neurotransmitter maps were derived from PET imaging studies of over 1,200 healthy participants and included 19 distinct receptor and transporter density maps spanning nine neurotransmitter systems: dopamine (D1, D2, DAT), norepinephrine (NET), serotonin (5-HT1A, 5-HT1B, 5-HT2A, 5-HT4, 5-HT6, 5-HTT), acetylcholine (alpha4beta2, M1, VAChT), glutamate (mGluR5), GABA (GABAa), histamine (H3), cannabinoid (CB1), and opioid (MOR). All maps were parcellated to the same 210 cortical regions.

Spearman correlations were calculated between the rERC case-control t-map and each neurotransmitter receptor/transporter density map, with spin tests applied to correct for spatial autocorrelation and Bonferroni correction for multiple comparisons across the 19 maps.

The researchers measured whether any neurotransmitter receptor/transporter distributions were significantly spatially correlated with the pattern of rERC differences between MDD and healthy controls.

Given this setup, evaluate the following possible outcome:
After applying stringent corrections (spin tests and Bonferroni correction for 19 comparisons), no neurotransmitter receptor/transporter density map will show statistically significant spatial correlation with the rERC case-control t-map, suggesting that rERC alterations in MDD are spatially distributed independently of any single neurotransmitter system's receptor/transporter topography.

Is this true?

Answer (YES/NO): NO